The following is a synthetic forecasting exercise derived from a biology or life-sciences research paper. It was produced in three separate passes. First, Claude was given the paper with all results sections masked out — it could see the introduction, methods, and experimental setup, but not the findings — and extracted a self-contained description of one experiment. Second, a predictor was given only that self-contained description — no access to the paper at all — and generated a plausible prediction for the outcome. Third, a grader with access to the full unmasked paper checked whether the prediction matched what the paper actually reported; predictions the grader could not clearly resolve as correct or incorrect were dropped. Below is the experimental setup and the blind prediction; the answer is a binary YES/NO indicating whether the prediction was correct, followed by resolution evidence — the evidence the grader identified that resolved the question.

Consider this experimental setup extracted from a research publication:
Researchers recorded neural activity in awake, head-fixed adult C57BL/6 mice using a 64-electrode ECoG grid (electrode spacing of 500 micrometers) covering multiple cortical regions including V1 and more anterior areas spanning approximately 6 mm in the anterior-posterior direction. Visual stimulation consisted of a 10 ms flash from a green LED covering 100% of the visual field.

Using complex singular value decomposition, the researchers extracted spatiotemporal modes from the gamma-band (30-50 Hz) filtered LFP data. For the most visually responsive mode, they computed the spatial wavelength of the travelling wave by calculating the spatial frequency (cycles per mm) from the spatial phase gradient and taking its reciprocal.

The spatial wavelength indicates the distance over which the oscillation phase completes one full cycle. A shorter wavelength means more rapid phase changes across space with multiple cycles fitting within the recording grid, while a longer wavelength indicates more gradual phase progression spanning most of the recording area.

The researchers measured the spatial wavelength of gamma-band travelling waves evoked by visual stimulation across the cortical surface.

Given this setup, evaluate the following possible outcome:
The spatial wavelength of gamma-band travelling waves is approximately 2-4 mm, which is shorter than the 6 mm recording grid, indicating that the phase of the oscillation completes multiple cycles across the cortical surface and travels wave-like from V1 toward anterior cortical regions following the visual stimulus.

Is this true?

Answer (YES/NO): NO